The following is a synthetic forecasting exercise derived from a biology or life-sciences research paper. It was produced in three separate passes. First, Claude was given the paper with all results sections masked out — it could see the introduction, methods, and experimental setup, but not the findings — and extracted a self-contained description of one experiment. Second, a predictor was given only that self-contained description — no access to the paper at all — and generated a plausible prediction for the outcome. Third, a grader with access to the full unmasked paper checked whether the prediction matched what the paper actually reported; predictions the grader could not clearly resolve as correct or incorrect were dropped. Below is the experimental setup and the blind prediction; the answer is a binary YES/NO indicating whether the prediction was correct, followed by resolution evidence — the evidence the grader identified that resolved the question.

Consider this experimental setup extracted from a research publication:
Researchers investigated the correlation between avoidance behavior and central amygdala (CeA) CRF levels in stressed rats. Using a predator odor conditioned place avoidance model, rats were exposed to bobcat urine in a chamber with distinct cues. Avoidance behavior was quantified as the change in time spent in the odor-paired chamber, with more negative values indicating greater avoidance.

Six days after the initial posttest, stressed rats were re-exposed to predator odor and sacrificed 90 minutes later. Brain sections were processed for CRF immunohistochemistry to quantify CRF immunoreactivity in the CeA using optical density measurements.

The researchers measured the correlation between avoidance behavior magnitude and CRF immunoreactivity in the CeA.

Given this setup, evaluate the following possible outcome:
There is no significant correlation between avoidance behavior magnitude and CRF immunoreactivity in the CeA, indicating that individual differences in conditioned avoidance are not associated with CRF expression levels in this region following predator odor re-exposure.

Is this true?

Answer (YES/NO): NO